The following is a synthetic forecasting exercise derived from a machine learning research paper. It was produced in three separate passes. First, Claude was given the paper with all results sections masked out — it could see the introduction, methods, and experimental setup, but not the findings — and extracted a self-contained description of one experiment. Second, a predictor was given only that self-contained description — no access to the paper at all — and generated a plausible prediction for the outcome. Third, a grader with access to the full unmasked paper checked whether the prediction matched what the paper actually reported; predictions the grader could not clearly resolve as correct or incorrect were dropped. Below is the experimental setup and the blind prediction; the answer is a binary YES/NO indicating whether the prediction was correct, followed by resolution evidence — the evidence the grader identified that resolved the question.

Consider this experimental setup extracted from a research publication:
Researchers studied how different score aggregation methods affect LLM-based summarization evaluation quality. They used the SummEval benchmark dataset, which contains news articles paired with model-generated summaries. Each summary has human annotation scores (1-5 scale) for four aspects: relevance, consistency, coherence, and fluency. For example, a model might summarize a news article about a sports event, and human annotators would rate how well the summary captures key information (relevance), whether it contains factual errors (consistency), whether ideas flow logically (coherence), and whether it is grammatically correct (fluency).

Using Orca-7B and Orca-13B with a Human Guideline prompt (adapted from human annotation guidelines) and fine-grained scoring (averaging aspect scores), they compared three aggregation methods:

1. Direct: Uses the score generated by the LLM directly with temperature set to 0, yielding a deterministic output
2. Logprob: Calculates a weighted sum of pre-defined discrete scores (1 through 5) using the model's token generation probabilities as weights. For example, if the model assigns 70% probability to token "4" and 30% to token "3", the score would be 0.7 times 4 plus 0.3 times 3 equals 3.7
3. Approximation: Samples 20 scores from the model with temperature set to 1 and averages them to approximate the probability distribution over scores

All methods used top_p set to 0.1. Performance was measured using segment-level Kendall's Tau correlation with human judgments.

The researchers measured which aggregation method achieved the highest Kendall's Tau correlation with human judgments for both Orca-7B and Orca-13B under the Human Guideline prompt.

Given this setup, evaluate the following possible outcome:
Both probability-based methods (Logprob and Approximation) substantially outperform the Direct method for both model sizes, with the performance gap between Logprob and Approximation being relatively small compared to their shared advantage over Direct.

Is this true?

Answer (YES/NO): NO